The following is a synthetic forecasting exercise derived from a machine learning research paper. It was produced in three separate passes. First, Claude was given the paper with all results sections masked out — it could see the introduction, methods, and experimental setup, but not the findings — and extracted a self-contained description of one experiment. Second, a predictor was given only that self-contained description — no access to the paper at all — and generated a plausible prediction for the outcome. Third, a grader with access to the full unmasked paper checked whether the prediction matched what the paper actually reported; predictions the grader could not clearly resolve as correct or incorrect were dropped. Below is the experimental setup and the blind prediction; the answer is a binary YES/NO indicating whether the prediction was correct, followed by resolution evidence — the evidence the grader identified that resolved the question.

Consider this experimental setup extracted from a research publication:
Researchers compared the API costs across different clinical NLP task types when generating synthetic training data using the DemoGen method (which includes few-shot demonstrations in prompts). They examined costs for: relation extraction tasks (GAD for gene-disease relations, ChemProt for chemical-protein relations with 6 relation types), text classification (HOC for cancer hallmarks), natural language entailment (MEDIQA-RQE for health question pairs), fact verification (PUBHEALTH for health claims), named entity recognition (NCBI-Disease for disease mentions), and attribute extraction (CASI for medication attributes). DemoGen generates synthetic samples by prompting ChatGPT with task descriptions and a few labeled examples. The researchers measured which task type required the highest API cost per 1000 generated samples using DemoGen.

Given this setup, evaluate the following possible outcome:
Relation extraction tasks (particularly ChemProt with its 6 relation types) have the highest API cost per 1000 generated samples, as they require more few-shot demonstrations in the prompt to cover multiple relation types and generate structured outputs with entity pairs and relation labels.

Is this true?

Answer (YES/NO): YES